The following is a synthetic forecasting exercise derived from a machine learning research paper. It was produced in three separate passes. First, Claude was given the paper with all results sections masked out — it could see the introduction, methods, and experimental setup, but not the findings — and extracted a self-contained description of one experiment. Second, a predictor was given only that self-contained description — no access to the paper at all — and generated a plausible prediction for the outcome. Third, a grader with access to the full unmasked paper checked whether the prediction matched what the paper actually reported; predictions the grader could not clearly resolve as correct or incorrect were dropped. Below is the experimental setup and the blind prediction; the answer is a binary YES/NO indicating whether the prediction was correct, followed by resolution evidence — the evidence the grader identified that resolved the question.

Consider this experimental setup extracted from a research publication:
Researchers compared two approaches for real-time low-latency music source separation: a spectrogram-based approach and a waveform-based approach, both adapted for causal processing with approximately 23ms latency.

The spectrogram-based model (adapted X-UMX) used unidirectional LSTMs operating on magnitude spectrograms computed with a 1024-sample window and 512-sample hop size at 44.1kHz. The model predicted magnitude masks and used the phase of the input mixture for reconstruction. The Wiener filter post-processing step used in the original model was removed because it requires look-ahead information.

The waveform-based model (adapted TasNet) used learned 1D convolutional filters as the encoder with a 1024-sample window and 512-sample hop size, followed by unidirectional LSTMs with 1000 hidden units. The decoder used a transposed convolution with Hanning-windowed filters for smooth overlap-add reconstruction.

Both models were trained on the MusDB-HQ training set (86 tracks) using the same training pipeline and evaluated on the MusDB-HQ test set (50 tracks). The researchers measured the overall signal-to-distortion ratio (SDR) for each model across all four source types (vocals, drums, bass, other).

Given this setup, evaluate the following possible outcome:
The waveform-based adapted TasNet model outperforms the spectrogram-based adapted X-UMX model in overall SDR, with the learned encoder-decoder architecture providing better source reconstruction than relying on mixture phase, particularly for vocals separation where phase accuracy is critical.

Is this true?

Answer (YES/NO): NO